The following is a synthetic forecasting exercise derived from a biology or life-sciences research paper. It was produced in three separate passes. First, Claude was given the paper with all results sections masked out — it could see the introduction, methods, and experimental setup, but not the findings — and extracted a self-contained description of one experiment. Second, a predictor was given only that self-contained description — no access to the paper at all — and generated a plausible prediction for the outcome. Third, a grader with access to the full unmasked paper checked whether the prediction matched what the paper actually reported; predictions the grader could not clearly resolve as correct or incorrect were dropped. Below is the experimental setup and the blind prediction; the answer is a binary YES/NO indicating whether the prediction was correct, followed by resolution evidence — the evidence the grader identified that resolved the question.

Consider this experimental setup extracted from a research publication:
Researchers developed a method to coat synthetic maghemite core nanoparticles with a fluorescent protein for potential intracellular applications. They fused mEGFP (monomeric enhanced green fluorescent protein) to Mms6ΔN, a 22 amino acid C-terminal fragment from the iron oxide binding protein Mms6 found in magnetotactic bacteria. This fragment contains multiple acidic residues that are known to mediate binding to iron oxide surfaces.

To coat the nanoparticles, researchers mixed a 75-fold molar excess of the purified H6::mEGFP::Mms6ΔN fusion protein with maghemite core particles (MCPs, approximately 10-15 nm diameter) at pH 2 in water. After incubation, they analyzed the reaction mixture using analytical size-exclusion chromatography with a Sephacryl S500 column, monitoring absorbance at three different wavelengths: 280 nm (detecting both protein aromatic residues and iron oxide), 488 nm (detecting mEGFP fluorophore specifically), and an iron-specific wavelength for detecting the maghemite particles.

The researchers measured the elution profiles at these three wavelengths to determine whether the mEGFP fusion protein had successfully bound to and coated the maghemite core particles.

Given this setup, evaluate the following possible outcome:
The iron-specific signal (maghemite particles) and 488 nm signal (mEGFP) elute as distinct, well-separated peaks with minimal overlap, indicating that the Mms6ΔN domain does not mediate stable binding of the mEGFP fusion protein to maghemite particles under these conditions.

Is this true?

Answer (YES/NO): NO